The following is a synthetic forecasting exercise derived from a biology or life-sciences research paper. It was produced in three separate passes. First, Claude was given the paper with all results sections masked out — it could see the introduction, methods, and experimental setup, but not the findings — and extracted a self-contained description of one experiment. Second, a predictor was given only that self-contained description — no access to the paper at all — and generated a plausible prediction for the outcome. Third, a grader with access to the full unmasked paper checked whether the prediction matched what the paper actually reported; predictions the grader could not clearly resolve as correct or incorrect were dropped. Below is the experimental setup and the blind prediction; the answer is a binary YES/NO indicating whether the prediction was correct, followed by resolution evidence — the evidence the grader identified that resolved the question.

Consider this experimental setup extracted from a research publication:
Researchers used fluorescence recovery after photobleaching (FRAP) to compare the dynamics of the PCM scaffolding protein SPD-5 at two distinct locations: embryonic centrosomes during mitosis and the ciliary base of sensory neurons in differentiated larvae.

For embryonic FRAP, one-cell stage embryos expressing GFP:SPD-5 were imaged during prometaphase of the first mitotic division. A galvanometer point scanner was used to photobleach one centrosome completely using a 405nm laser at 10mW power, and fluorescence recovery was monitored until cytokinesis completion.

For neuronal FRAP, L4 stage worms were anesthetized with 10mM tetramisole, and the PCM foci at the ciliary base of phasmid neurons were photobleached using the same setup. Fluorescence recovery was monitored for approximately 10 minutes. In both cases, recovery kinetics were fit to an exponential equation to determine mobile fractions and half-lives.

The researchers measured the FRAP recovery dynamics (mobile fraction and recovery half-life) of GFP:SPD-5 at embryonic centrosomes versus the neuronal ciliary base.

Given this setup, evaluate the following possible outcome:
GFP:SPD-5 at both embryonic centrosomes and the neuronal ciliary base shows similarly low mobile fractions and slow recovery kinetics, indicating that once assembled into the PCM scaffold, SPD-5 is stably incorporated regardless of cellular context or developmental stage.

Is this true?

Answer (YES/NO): YES